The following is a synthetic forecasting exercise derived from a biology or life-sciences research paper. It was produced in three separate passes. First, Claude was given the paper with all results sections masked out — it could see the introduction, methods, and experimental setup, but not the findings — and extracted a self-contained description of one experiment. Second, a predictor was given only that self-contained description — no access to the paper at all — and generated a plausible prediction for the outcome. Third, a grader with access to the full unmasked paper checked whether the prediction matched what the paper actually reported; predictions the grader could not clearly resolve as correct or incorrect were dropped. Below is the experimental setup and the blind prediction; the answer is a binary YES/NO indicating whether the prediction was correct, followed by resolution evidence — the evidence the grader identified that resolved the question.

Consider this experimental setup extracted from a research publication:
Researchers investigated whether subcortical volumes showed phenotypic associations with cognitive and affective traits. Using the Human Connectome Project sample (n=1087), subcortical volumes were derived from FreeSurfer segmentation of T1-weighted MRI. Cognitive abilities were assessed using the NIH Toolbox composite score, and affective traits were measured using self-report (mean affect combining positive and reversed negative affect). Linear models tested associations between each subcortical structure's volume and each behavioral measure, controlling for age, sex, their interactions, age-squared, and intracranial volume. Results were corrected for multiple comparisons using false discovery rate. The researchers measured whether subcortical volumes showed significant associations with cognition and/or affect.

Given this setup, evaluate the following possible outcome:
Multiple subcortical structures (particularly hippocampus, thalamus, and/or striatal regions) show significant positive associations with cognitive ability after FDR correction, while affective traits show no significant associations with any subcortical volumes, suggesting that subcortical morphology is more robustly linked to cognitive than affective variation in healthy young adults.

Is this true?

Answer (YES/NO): NO